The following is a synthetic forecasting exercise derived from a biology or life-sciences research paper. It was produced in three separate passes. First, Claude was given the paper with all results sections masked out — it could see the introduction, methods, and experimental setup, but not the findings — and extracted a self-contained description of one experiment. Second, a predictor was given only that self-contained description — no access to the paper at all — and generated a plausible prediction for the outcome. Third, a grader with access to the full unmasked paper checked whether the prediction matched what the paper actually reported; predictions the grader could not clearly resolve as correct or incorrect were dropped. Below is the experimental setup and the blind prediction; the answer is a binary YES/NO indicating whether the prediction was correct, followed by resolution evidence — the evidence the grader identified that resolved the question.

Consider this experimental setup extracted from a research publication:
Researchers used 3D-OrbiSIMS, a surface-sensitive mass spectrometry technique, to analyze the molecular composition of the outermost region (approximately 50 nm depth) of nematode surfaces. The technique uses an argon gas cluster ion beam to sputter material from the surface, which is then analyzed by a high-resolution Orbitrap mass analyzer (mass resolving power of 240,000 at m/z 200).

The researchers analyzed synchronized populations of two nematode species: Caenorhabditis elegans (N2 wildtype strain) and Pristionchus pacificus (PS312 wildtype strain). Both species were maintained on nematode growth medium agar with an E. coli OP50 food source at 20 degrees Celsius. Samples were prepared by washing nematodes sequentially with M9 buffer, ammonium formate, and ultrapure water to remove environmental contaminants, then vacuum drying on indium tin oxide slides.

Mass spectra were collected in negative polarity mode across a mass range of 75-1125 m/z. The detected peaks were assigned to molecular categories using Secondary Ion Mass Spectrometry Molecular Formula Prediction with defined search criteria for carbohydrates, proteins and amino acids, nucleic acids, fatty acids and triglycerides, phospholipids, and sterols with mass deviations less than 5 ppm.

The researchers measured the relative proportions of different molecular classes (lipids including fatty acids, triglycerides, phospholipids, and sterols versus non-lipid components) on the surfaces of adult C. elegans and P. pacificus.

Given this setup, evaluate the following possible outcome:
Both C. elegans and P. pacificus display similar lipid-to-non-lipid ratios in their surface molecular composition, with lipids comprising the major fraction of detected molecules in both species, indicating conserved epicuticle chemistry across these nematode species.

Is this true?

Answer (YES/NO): NO